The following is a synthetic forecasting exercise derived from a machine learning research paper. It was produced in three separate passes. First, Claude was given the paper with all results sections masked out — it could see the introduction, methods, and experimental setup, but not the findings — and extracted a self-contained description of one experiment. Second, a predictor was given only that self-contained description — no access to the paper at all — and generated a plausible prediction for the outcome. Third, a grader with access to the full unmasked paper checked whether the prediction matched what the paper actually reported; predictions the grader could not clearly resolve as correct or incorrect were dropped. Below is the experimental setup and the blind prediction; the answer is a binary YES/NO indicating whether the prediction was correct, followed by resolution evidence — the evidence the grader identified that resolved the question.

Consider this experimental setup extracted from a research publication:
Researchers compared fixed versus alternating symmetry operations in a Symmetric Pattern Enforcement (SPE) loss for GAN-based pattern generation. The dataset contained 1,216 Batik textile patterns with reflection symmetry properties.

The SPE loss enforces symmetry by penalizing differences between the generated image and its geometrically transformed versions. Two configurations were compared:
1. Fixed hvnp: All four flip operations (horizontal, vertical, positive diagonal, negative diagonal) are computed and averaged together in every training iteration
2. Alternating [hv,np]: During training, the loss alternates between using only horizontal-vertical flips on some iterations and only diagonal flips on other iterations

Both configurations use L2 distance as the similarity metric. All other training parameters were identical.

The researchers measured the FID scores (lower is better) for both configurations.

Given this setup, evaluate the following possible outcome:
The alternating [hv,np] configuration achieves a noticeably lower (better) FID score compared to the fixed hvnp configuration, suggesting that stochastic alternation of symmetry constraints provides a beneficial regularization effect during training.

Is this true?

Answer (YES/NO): NO